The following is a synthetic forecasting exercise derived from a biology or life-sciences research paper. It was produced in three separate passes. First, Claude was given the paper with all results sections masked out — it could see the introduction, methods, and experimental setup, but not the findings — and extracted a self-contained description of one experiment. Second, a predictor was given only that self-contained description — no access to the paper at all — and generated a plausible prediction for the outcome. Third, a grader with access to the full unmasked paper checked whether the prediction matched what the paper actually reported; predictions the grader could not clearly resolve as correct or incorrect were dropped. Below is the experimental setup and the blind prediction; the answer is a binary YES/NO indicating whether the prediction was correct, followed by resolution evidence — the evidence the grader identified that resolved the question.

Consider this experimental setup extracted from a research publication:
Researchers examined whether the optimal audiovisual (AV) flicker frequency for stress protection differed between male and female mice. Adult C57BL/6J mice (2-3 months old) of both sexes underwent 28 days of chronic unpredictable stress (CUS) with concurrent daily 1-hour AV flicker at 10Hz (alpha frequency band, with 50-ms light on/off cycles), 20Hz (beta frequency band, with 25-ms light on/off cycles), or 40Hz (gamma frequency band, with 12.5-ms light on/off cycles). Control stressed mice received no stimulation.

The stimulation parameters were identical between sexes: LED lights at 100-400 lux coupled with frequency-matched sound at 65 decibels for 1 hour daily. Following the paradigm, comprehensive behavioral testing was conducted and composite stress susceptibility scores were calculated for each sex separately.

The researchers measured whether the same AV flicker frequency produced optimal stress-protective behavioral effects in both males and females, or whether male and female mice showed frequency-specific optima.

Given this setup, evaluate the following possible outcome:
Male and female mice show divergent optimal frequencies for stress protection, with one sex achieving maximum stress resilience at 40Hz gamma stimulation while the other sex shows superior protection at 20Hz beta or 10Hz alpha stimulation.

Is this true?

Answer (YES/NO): YES